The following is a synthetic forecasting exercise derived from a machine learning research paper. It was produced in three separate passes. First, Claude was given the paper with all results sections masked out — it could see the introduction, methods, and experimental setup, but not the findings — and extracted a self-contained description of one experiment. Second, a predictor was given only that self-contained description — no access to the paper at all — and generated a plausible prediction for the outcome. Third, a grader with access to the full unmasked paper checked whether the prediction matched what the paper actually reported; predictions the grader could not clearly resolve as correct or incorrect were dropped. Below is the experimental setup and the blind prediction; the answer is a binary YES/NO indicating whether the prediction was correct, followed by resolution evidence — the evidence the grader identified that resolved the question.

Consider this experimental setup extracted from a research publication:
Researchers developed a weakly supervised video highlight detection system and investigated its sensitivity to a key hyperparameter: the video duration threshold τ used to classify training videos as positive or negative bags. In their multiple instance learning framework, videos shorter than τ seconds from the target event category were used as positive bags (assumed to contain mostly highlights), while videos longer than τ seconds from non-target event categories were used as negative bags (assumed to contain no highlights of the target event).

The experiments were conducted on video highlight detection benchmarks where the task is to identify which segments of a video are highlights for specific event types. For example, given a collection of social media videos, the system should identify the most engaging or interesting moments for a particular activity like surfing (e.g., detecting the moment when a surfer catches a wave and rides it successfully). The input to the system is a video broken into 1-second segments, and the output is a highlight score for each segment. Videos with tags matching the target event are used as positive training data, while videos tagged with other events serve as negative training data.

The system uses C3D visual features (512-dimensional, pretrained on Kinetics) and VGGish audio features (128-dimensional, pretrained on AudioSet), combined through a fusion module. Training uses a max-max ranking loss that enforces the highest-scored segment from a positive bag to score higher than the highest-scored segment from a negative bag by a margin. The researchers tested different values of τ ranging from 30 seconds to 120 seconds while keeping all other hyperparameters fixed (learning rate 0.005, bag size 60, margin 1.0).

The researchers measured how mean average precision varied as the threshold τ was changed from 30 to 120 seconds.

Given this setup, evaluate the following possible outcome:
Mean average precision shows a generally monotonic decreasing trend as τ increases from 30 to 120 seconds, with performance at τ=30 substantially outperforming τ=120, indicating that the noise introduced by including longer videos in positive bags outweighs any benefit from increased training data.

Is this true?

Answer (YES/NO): NO